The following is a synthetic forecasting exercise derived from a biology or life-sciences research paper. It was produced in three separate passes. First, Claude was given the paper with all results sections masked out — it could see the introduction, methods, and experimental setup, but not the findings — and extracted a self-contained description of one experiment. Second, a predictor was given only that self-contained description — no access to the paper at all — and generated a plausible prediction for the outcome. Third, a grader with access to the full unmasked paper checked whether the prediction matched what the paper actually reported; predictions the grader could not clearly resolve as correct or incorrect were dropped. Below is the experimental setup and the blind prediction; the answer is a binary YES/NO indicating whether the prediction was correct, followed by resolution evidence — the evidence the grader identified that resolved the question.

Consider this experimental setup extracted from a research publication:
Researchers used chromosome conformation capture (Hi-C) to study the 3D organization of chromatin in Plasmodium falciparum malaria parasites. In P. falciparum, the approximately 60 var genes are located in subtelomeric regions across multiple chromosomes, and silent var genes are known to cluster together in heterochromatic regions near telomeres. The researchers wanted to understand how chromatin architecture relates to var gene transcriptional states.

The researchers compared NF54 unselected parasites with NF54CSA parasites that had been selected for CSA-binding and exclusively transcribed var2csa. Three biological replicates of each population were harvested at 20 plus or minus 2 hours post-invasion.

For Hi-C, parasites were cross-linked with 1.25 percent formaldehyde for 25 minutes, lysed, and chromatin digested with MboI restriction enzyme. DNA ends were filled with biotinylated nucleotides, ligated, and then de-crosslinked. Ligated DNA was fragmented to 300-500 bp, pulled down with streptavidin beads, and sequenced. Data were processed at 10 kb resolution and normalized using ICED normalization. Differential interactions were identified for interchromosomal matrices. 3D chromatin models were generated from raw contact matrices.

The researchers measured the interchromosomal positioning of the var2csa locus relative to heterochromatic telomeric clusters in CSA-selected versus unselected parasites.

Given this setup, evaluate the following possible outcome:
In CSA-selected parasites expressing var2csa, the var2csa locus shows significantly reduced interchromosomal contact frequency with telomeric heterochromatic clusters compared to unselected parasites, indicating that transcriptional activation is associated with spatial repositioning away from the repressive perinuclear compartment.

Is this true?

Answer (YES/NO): YES